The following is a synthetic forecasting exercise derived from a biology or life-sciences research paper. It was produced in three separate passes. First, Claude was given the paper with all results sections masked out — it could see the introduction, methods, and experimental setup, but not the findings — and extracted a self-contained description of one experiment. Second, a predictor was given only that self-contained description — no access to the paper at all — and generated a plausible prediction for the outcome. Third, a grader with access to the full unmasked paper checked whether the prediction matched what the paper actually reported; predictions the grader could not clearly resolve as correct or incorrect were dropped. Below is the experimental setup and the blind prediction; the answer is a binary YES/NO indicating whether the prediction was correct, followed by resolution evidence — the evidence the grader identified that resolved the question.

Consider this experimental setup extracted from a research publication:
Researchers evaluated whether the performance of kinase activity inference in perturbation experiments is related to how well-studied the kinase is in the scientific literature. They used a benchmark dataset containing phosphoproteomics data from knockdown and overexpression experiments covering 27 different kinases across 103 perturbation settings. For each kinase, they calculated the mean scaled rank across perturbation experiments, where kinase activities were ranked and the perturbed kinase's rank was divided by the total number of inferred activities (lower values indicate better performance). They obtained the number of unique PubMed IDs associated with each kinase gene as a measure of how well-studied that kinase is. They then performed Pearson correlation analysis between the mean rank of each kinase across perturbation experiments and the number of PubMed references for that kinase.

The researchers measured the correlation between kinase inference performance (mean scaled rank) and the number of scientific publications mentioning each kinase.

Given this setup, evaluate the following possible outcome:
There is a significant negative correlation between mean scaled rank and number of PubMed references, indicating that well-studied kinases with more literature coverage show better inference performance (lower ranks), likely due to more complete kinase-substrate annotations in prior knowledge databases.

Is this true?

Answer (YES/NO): NO